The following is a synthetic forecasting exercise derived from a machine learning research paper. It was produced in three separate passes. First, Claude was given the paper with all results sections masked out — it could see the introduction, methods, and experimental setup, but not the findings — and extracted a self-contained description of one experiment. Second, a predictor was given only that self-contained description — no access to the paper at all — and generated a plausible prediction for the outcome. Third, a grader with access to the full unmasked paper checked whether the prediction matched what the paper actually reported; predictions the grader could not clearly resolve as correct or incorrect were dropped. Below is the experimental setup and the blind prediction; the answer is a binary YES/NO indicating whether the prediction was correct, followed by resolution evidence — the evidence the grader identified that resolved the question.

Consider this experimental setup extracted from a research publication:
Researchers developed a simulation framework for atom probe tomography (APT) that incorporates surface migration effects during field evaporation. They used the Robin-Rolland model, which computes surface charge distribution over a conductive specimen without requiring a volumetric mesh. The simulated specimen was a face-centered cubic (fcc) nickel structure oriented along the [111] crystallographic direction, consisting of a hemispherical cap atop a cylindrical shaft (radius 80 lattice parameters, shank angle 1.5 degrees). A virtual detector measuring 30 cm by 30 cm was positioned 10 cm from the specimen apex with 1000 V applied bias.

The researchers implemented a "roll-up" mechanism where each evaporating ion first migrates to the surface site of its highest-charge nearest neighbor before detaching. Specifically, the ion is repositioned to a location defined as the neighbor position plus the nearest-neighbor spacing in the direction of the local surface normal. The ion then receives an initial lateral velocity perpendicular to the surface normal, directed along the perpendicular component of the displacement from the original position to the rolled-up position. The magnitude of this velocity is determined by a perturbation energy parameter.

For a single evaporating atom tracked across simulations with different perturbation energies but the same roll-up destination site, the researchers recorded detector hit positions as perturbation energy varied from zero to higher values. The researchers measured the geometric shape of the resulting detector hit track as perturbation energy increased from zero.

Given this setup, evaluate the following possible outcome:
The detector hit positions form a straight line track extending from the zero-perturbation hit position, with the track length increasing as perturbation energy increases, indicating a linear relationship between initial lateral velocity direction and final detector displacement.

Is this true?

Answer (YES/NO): YES